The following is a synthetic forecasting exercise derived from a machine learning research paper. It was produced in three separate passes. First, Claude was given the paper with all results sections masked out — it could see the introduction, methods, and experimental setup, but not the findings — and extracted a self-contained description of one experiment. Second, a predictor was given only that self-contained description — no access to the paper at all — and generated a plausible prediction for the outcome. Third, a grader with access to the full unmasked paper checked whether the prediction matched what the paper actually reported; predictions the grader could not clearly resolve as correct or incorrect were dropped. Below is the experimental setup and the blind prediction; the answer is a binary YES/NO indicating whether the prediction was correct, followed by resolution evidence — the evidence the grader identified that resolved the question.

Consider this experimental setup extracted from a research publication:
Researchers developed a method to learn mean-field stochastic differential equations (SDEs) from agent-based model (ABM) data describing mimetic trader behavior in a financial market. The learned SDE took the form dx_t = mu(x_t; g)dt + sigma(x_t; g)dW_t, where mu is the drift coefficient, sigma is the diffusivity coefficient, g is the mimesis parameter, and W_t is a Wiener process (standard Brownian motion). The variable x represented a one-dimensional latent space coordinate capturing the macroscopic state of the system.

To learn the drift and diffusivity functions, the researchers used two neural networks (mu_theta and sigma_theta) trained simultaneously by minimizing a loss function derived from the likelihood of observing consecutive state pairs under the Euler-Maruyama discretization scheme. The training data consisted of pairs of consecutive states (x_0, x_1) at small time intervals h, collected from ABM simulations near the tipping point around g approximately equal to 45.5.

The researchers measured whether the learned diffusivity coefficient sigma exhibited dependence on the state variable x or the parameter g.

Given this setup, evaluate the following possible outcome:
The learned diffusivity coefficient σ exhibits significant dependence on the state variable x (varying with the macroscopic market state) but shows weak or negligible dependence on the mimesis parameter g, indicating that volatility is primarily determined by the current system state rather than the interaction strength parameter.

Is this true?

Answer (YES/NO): NO